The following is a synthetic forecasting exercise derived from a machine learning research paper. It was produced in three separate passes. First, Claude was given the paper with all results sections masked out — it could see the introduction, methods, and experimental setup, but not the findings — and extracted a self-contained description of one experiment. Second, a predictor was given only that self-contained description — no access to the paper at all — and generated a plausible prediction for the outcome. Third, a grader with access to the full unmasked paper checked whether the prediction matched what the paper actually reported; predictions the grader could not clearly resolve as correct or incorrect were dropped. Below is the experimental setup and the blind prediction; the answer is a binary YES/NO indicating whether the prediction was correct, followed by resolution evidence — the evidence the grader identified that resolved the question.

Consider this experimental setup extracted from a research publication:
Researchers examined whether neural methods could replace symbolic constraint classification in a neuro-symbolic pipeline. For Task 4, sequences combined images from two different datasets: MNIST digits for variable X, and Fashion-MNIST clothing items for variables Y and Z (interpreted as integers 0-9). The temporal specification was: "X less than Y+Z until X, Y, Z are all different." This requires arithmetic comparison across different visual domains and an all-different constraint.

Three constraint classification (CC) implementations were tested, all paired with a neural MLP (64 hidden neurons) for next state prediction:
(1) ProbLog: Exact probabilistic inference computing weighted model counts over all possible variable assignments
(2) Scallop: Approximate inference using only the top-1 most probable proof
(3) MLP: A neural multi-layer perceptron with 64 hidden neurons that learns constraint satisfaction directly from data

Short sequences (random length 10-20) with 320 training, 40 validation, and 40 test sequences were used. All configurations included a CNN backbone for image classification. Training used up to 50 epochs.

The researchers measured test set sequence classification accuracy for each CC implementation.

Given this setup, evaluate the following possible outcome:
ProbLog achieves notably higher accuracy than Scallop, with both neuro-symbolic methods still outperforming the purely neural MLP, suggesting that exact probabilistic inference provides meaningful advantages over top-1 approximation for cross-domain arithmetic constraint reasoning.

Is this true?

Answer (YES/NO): NO